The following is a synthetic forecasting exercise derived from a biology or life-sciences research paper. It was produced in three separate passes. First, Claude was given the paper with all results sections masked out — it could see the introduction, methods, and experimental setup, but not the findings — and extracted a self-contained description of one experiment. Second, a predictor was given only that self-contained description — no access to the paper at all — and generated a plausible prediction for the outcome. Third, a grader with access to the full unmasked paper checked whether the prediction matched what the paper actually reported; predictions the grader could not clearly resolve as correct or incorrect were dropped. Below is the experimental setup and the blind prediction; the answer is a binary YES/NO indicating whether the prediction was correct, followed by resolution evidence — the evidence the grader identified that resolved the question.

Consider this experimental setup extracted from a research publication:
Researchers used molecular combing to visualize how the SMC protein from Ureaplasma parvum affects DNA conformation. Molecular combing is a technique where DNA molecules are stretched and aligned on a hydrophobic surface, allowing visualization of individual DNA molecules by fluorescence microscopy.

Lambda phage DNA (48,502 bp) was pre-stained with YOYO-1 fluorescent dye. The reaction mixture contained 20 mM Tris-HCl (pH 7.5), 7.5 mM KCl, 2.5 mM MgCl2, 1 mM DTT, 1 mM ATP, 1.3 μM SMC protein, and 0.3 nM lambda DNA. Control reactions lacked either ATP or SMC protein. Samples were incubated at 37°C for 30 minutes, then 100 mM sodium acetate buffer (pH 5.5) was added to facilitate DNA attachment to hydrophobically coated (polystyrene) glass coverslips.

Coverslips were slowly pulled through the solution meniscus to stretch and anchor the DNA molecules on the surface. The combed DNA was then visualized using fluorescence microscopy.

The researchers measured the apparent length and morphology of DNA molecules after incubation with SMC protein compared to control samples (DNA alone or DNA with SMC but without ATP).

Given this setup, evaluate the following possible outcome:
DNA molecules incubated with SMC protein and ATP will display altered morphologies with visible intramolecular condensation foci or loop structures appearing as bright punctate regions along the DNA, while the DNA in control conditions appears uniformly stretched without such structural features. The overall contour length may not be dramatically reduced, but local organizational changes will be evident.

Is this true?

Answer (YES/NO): NO